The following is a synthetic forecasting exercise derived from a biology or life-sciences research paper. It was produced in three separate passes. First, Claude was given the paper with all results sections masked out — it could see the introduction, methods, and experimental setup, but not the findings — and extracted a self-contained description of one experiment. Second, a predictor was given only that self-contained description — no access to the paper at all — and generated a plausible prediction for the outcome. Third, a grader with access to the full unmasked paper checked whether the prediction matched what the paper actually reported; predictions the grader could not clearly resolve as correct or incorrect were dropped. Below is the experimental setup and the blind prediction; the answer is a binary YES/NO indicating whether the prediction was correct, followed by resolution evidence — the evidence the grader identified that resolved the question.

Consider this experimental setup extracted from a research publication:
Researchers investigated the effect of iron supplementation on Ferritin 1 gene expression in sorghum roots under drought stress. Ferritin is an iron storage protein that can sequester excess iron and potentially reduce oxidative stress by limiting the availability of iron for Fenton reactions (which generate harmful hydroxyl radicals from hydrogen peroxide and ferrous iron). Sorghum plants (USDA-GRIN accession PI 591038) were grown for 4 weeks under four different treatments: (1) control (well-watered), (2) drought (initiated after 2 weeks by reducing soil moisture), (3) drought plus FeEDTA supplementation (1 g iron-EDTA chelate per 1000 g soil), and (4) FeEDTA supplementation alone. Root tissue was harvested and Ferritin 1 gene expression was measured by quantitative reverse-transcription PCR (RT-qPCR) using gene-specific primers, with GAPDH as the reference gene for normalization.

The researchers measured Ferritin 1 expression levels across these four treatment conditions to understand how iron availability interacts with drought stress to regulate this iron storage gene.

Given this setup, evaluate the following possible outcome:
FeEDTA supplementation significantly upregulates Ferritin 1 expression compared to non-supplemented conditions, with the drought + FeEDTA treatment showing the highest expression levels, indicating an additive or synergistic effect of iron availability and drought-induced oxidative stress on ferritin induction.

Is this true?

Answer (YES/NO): NO